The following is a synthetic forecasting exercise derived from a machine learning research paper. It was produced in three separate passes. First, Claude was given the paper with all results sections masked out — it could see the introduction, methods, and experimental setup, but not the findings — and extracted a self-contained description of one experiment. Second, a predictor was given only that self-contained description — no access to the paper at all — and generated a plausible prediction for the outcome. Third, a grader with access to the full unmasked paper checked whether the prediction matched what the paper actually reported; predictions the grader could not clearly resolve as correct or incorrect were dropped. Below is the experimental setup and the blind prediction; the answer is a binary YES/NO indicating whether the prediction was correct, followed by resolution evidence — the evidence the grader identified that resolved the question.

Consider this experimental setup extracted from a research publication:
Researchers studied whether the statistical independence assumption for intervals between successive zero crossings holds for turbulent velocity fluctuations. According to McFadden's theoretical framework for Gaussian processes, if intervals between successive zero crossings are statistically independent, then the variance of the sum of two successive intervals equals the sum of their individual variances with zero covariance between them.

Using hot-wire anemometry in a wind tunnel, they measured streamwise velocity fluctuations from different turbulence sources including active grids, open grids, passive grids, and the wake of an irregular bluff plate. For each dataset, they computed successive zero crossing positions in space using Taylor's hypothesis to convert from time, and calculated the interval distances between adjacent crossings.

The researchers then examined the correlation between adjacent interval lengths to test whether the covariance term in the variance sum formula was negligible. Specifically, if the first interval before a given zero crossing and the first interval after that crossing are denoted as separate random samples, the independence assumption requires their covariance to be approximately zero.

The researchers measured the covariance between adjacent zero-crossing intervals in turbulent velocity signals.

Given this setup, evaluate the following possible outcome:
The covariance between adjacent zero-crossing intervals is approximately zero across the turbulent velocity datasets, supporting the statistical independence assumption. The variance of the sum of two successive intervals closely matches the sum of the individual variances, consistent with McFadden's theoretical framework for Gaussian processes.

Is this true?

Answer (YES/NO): YES